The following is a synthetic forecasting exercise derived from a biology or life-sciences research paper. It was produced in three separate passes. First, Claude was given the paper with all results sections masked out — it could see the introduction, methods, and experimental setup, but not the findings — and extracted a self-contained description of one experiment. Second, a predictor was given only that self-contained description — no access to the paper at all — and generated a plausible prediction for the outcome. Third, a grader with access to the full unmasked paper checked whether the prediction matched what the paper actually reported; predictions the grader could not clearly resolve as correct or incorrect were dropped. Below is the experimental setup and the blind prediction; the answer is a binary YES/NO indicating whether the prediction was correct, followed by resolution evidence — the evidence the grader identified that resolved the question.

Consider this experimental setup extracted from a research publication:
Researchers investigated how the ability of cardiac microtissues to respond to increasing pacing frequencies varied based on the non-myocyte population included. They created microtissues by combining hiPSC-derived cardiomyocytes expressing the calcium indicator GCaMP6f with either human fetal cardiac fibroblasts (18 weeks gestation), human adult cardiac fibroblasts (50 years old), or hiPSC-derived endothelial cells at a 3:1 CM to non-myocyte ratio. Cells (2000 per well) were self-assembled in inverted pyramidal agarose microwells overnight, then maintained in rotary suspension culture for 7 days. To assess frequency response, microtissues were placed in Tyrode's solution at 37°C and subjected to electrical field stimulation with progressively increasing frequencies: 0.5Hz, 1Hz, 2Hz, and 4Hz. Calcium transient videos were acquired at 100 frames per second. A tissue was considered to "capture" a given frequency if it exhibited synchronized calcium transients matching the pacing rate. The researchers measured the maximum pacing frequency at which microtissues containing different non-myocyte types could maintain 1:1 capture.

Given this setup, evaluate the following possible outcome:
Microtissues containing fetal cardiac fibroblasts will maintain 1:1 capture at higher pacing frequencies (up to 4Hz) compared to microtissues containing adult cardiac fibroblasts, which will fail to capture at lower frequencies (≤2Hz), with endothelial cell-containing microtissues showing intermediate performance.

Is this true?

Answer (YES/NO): NO